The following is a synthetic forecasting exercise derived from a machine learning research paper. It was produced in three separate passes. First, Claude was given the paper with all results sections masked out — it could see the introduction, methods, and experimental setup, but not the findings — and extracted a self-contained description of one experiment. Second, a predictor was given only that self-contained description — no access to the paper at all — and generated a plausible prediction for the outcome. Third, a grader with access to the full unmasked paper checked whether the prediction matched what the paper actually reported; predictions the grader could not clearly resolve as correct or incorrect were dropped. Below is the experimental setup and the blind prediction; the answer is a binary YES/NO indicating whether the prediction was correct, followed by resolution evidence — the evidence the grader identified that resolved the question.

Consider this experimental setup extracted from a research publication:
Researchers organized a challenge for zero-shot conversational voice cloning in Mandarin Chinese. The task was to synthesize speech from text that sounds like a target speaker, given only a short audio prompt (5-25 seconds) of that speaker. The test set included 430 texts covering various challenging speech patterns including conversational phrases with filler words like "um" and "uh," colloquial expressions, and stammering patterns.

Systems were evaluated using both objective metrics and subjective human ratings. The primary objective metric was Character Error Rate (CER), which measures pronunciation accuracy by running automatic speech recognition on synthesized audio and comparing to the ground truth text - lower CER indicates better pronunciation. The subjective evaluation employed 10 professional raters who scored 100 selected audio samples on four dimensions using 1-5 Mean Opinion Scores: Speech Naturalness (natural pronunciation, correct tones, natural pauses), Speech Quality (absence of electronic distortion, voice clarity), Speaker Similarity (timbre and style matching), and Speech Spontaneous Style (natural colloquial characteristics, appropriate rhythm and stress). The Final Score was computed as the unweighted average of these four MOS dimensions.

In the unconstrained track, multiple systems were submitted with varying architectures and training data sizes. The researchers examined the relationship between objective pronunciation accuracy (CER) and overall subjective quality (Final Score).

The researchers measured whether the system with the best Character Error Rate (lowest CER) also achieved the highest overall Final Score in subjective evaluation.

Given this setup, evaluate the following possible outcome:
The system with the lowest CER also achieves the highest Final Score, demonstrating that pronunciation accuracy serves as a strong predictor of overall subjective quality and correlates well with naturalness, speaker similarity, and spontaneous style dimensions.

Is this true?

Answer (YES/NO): NO